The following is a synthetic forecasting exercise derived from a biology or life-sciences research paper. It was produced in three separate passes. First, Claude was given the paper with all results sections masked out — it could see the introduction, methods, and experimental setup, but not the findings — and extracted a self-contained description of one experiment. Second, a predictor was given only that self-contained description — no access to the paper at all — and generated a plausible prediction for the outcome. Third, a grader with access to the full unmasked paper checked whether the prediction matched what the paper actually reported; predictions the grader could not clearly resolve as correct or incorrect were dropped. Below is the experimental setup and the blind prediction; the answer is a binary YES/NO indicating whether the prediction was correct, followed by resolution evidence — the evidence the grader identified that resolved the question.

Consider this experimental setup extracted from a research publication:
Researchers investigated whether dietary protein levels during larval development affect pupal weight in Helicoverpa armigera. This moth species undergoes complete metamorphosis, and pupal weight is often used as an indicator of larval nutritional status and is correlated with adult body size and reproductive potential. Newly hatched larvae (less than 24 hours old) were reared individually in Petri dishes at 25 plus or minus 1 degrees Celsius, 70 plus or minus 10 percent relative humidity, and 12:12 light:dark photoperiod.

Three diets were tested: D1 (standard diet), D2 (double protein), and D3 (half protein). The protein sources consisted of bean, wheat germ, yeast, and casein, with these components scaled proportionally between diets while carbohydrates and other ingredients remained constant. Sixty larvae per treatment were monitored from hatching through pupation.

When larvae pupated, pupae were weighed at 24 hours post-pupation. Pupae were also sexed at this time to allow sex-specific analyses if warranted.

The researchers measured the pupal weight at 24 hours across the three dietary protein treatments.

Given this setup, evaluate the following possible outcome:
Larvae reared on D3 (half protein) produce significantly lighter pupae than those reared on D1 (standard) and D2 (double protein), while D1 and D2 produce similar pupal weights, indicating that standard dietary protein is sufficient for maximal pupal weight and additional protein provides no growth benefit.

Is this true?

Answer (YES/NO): NO